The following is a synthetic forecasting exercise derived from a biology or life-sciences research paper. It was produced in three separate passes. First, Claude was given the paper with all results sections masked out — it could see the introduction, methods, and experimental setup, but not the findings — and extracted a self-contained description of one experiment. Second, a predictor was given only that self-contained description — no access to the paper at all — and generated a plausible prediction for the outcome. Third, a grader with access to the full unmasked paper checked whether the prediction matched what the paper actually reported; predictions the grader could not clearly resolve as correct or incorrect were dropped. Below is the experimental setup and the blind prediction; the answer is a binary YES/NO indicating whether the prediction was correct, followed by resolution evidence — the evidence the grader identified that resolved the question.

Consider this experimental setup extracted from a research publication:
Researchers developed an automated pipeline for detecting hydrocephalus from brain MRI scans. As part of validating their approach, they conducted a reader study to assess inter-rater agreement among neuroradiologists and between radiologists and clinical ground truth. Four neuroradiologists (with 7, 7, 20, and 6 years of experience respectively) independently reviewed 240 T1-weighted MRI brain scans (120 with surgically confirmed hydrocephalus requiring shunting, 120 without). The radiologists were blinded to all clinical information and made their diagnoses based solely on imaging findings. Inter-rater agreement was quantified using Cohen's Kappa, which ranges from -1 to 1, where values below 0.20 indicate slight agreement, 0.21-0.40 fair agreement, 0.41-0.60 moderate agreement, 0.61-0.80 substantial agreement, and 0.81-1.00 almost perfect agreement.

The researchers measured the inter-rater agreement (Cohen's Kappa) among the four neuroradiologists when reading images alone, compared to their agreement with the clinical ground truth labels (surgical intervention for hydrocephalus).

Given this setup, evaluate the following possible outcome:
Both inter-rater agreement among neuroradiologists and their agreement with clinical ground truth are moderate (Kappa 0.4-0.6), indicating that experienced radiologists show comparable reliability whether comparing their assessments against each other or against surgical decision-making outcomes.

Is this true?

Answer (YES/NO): NO